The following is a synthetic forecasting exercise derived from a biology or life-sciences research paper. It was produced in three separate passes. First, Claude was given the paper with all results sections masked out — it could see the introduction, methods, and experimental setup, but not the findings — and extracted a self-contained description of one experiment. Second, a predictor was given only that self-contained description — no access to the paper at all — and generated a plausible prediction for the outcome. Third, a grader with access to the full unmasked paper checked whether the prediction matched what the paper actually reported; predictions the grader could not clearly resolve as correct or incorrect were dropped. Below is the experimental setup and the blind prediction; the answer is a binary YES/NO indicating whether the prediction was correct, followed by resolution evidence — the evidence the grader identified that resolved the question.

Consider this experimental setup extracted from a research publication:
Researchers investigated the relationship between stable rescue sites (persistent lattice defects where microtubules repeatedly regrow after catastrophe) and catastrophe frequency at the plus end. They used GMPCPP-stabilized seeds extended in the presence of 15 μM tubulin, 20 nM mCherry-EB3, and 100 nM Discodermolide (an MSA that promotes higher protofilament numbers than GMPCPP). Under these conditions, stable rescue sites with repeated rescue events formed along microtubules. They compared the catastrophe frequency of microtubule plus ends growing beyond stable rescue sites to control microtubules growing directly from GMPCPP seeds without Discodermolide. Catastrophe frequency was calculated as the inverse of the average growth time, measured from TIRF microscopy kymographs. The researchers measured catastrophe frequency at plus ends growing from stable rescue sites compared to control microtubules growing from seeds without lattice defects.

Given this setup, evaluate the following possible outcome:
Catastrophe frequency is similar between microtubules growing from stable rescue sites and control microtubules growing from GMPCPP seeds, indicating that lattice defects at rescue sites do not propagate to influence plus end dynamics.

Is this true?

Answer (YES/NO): NO